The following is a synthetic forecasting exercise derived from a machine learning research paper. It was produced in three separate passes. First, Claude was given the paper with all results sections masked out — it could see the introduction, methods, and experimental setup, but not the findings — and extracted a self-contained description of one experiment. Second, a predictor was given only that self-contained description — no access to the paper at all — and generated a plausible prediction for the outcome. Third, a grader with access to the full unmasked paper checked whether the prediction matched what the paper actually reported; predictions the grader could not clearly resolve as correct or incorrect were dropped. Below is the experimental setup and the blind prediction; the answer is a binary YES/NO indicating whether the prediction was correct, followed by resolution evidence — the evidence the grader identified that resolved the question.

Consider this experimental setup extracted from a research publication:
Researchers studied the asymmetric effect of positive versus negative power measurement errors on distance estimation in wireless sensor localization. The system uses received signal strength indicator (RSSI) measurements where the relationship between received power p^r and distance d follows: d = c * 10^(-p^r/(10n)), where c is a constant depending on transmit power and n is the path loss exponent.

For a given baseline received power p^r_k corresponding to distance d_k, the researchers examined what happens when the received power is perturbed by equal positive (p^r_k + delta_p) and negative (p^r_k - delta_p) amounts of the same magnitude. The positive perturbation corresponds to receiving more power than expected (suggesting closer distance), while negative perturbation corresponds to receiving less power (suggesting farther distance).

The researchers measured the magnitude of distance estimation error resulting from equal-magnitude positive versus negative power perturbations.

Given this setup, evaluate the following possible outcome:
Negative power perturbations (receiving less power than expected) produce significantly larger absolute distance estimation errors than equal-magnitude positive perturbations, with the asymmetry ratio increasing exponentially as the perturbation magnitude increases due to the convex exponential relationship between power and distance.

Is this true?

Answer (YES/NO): NO